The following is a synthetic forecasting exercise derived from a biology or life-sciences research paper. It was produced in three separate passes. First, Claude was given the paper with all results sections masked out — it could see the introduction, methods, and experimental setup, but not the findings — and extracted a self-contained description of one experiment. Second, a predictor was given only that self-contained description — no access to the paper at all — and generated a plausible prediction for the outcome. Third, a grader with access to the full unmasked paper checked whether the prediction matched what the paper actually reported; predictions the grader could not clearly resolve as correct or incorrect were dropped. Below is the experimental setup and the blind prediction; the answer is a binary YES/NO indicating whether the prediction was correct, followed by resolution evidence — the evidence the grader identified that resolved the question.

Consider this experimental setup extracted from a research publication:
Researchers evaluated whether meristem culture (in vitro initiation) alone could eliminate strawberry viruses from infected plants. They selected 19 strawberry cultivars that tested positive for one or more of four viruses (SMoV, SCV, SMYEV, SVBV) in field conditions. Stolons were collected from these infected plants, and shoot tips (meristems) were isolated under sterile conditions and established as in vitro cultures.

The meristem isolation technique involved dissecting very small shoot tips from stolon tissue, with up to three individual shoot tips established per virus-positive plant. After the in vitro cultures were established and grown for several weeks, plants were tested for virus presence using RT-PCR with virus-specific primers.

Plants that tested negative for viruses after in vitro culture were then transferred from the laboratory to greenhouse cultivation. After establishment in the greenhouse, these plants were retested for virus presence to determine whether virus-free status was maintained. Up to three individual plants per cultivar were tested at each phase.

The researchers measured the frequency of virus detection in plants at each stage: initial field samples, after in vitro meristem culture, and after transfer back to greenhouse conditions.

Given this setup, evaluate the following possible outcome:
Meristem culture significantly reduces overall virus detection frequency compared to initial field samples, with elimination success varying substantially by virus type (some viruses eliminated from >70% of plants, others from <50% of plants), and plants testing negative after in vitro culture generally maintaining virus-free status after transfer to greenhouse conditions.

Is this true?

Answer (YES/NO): NO